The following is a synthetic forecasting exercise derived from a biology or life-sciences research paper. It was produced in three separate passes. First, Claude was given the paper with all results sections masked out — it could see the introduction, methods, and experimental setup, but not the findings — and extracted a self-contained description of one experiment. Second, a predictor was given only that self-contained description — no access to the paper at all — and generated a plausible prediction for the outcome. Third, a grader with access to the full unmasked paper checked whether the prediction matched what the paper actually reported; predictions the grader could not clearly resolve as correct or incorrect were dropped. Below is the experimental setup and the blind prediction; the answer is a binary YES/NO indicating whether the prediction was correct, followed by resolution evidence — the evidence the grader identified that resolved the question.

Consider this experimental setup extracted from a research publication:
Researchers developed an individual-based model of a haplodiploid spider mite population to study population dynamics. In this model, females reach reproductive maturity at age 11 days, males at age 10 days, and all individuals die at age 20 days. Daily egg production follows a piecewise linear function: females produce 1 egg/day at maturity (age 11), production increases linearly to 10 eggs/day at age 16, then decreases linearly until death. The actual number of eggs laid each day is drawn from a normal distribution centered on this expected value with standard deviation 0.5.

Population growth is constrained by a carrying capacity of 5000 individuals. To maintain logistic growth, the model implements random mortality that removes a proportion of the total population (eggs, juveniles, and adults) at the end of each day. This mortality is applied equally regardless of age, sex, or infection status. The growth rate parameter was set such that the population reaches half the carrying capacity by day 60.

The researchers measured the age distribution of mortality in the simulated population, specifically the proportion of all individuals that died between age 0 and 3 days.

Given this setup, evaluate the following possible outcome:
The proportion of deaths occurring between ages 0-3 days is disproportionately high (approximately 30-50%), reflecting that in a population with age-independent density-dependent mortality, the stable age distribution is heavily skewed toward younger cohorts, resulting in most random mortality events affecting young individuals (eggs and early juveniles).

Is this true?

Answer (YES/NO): NO